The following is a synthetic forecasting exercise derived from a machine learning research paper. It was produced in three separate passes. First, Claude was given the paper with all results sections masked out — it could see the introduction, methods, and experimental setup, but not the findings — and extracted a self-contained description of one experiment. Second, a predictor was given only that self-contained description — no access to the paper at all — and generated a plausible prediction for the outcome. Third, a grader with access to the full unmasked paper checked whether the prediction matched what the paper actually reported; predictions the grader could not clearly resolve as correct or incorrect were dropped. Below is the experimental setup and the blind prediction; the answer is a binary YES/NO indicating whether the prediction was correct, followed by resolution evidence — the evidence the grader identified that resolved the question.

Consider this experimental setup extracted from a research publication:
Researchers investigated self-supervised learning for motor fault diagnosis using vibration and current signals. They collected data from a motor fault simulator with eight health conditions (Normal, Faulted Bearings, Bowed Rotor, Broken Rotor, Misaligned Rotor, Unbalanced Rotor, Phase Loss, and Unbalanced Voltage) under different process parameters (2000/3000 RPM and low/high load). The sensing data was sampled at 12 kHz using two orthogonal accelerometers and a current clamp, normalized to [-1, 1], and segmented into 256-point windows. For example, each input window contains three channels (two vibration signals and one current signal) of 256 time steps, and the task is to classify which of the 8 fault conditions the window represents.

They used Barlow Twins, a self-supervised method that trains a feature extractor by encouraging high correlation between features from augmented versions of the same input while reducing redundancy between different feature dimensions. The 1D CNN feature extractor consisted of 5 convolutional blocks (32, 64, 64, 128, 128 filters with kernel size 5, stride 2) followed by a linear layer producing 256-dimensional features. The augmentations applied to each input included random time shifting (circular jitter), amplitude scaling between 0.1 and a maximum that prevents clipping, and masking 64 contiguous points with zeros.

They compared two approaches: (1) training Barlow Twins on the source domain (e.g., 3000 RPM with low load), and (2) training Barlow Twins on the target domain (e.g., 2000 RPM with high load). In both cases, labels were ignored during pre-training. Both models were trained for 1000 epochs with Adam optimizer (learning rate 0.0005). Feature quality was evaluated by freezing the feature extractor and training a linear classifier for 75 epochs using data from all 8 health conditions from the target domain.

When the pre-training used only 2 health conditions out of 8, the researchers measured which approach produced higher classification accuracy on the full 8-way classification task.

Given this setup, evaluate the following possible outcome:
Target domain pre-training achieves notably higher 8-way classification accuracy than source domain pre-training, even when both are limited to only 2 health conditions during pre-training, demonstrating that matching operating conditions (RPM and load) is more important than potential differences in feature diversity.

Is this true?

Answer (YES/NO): NO